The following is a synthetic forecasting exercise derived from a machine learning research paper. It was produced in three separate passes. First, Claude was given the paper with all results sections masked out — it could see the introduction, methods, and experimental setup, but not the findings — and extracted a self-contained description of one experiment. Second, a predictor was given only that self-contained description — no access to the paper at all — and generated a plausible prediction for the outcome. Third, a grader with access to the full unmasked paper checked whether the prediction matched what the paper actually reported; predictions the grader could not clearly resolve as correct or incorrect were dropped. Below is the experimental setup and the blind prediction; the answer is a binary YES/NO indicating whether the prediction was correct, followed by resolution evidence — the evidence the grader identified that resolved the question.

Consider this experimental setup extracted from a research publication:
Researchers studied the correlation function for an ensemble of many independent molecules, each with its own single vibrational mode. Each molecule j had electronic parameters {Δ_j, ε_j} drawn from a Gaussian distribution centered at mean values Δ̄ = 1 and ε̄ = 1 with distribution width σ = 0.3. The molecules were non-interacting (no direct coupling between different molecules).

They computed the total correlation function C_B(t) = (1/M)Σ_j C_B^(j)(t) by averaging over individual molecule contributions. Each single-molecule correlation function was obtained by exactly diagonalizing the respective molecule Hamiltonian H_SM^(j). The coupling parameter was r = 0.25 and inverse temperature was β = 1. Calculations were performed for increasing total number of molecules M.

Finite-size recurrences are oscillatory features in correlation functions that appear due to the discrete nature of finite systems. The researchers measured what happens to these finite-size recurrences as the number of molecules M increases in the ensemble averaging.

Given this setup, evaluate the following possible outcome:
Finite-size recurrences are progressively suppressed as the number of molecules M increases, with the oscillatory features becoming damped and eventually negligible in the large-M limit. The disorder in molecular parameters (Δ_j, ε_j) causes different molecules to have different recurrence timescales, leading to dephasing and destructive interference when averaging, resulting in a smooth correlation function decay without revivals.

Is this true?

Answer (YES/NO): YES